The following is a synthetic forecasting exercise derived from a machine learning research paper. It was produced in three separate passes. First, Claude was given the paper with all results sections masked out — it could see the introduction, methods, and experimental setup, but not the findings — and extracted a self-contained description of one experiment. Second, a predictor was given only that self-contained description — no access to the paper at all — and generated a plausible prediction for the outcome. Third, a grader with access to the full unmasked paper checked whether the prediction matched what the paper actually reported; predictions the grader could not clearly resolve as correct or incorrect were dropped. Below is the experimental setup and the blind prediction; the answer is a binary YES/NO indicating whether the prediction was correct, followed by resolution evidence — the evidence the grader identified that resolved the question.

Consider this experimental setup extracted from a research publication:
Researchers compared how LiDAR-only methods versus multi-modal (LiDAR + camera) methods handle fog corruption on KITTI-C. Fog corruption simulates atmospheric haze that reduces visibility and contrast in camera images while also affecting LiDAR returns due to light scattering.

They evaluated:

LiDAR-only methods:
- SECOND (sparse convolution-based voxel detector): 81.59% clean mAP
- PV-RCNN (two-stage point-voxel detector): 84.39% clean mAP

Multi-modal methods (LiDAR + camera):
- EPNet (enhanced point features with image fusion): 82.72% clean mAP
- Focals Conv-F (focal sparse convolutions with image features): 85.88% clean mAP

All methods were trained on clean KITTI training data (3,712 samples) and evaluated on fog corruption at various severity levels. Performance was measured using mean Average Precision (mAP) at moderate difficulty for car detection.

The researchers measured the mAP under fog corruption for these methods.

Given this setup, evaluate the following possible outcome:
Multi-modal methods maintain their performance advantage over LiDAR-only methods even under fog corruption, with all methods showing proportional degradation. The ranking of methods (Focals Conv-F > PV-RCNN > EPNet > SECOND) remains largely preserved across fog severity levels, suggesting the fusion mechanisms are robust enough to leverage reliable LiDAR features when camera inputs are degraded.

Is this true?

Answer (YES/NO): NO